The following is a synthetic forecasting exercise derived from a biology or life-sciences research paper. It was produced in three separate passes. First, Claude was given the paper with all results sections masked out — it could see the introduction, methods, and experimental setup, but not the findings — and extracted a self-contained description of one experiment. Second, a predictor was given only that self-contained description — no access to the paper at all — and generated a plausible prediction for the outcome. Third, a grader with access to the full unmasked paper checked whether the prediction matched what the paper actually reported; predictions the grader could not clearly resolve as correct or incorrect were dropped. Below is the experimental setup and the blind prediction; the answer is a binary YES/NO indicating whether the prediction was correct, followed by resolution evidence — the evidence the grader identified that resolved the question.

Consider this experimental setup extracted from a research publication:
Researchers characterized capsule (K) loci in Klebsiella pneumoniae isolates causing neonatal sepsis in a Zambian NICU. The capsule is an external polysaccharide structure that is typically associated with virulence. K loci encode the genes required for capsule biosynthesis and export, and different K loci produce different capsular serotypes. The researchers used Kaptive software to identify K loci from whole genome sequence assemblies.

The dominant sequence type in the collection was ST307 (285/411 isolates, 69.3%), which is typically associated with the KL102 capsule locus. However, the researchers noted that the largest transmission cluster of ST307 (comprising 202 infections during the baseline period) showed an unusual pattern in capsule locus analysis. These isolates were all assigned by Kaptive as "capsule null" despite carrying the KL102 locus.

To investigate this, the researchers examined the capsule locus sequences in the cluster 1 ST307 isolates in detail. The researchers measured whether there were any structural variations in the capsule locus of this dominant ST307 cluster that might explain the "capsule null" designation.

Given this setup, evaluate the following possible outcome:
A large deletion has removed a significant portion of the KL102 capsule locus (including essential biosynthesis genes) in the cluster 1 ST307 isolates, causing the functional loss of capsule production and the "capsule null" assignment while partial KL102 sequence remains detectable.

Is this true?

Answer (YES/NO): NO